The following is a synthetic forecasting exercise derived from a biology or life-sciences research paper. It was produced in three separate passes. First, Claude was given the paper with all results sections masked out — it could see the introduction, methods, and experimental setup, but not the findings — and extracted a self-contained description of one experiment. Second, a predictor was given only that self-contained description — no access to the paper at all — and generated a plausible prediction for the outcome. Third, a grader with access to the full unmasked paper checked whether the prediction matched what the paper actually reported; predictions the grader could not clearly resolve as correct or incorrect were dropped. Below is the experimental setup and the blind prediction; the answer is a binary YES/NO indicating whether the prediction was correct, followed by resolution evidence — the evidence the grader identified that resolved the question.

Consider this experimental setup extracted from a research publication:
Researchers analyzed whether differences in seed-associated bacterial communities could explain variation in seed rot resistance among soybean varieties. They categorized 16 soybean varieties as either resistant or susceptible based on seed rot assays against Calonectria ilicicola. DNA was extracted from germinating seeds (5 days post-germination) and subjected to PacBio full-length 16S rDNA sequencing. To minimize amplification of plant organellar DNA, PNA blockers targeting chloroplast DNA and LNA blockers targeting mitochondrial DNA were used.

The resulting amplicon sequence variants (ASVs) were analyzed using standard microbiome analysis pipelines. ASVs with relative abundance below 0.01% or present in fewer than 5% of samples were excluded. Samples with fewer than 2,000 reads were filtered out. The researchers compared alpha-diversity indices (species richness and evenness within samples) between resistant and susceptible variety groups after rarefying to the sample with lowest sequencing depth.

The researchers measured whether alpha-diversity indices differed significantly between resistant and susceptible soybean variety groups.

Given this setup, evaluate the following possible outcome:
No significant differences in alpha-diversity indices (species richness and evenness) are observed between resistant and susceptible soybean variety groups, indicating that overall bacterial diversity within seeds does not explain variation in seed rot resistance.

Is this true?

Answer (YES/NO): YES